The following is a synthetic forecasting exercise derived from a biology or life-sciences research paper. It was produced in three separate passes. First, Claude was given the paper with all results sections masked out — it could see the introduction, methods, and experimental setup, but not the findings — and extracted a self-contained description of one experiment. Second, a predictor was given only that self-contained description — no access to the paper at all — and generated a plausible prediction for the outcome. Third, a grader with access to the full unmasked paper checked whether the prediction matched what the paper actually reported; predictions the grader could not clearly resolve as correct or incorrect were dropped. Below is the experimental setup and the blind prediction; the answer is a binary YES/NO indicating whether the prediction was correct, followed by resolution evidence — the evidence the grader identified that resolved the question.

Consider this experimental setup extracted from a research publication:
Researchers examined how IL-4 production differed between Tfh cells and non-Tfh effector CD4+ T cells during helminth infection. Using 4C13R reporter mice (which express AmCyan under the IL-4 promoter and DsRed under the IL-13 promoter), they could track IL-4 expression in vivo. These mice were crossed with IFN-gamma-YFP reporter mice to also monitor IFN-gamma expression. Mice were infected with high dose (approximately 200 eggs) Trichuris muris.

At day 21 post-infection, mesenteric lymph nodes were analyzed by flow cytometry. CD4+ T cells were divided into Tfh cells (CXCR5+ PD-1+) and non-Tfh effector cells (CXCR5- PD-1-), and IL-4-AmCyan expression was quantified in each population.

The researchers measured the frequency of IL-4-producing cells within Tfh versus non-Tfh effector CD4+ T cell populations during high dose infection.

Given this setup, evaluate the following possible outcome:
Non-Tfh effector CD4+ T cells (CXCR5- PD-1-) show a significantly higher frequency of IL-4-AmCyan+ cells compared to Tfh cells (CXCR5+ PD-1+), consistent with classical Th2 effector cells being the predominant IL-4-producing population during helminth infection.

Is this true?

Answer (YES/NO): NO